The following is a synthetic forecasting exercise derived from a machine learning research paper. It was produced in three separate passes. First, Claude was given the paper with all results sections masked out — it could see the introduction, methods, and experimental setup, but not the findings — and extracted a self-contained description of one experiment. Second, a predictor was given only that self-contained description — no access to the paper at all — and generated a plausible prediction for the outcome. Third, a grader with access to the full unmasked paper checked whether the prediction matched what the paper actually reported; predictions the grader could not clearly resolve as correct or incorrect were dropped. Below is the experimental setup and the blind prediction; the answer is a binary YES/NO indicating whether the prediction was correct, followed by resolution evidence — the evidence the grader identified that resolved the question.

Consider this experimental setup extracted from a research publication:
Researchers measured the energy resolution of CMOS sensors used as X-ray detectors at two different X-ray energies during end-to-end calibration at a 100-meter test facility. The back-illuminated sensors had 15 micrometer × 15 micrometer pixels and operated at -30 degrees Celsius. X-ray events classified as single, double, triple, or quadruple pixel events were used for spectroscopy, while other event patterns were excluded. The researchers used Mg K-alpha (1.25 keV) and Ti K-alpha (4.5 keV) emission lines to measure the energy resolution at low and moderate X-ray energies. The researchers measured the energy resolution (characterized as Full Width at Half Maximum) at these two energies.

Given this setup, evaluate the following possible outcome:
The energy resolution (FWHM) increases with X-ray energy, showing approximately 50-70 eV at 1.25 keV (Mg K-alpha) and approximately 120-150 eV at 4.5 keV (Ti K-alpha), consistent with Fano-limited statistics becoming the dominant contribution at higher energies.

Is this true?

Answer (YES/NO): NO